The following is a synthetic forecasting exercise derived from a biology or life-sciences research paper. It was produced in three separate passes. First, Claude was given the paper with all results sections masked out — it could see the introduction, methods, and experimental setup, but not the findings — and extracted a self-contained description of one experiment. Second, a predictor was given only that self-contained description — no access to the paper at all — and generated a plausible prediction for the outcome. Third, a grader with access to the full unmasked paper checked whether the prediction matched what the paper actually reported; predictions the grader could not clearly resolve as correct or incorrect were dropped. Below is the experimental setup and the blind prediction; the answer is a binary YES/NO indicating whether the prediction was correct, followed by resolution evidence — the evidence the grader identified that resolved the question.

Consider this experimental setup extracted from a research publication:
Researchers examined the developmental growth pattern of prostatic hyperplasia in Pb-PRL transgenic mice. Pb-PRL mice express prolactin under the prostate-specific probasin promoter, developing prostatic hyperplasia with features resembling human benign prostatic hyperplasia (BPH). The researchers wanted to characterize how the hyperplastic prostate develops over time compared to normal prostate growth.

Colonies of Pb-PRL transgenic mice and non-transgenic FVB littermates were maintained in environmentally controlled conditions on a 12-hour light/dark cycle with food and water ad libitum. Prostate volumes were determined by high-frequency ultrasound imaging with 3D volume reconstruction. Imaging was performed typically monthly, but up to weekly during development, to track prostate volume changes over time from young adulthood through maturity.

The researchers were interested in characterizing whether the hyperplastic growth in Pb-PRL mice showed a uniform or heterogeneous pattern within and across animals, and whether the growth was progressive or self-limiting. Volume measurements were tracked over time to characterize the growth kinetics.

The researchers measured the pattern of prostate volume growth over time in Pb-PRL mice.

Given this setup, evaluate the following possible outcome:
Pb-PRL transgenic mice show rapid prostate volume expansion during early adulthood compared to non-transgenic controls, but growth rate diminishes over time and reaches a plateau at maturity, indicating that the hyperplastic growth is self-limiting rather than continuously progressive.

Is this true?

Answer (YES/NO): NO